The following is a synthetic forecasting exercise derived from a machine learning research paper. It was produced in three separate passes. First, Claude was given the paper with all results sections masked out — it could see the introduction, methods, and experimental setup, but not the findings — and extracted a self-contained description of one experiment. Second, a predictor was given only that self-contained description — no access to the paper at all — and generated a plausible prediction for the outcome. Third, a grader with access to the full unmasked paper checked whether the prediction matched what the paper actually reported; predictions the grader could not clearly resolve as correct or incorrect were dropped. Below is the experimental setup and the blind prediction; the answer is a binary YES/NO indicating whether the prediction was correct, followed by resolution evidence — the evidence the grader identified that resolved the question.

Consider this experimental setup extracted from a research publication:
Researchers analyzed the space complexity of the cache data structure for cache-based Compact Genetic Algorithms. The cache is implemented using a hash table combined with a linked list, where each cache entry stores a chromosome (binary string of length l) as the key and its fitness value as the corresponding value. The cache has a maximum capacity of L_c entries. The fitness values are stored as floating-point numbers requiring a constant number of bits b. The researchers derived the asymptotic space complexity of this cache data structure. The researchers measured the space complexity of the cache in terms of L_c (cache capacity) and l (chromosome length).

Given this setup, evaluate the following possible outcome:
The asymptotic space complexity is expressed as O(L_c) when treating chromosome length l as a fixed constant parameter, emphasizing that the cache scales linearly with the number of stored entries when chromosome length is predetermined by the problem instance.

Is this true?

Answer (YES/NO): NO